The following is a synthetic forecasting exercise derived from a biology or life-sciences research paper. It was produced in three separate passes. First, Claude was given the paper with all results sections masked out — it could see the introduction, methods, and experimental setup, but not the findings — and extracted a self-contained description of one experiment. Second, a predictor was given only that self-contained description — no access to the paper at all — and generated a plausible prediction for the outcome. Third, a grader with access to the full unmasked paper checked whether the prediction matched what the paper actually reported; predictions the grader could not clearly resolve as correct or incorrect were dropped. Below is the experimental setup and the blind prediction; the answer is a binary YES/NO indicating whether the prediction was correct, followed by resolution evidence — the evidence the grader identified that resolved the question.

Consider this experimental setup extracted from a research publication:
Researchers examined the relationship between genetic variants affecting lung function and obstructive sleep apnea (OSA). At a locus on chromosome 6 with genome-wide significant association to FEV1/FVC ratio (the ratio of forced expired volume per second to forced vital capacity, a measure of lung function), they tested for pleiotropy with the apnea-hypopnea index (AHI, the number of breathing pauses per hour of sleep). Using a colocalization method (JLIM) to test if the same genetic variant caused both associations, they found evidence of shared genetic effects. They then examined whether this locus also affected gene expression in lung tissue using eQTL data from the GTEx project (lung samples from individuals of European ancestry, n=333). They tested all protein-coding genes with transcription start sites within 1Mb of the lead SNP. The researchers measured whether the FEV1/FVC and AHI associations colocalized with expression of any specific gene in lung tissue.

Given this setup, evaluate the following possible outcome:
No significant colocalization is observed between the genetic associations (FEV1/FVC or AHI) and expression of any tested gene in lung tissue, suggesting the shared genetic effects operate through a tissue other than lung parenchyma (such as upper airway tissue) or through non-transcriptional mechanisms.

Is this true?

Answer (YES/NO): NO